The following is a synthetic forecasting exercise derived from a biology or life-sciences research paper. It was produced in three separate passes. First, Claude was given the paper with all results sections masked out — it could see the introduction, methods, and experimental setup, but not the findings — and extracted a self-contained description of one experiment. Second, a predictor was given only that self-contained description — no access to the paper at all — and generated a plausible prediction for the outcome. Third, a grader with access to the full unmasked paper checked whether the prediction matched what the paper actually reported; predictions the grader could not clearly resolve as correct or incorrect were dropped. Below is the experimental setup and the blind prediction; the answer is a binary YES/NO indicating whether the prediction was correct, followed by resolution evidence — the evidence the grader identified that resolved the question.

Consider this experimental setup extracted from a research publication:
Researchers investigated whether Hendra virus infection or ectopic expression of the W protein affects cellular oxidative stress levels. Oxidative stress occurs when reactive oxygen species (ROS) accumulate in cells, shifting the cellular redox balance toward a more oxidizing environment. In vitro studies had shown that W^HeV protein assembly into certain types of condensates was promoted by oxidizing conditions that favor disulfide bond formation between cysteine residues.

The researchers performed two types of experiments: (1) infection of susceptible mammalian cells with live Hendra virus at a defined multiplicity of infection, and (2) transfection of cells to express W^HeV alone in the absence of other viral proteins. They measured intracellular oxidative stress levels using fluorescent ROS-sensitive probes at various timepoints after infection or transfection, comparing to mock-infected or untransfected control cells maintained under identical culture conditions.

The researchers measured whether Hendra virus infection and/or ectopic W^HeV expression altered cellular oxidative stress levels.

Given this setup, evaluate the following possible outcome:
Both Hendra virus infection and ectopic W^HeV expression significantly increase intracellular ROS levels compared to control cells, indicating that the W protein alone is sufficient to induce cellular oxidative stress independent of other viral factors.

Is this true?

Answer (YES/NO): YES